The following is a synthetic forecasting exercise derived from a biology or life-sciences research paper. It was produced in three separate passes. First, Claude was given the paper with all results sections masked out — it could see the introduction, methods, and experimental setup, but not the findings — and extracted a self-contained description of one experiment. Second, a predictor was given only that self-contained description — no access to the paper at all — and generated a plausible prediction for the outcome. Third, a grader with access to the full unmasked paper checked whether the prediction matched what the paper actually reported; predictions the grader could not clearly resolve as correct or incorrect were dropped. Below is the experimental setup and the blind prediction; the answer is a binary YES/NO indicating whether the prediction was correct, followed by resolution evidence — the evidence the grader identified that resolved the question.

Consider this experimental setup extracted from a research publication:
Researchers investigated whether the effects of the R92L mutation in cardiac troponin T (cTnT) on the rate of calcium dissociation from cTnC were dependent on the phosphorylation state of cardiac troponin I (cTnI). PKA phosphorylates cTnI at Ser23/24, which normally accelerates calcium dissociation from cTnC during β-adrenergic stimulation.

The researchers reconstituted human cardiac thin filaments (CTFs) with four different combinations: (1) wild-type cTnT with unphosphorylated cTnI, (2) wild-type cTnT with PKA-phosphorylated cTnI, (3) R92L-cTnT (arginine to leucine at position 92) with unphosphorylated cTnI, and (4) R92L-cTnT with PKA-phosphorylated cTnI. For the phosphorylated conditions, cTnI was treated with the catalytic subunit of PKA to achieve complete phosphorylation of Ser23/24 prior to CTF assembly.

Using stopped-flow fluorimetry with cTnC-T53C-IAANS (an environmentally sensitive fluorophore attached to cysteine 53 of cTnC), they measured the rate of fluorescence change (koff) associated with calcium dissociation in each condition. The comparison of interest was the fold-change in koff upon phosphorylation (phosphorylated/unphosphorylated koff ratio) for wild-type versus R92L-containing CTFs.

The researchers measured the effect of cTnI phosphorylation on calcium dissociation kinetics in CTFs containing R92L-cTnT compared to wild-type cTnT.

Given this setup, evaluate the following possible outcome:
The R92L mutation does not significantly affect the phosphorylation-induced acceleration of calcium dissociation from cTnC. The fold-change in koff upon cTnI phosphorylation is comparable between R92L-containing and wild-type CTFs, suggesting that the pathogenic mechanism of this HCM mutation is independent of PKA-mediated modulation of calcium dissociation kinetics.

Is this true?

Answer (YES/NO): NO